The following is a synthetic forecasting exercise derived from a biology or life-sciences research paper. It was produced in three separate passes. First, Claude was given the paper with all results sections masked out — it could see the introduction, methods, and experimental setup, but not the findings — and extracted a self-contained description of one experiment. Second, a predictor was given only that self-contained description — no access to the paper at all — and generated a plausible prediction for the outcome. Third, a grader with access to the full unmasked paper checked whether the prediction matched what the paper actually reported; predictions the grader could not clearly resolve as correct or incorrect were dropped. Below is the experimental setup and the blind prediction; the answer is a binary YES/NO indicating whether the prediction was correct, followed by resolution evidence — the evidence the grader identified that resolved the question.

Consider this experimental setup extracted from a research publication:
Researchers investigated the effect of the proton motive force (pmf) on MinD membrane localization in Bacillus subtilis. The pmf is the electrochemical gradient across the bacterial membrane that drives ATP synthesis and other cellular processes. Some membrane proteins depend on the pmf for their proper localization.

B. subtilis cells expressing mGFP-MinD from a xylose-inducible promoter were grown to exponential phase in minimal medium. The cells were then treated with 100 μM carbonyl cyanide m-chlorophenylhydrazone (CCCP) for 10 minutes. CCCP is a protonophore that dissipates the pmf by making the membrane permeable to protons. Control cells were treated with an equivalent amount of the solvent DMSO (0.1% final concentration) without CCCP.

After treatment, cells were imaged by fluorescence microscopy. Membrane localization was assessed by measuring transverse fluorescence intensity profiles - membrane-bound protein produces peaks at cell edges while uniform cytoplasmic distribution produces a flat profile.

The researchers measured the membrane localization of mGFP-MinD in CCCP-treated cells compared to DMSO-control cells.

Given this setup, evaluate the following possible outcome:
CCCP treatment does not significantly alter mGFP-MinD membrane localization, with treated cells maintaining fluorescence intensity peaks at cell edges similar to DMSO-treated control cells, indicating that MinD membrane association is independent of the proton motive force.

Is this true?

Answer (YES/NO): NO